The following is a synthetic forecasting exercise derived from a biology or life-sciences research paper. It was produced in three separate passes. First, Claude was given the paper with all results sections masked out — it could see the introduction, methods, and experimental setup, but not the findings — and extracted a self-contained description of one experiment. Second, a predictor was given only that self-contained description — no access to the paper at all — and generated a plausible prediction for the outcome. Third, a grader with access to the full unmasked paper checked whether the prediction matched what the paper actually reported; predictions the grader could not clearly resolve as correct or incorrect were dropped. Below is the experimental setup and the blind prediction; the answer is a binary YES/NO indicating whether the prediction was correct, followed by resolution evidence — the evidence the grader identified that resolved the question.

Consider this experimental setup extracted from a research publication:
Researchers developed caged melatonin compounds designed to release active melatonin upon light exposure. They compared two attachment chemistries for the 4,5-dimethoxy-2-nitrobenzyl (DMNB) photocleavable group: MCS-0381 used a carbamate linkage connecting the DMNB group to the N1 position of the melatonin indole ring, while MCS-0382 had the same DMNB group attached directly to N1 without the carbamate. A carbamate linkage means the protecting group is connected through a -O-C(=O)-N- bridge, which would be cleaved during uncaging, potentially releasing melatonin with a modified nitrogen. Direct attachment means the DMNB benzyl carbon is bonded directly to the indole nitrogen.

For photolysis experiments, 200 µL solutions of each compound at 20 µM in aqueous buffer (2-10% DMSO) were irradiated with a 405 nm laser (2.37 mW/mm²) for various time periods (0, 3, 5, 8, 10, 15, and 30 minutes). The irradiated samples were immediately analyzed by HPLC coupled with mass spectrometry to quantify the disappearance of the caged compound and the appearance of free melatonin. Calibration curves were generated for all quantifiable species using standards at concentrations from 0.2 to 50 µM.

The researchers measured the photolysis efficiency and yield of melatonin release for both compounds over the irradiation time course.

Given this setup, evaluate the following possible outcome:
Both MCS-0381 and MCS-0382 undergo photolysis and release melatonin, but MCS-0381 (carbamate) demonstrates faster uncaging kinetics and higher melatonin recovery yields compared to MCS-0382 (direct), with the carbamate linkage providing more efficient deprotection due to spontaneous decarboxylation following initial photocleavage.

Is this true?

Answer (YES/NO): NO